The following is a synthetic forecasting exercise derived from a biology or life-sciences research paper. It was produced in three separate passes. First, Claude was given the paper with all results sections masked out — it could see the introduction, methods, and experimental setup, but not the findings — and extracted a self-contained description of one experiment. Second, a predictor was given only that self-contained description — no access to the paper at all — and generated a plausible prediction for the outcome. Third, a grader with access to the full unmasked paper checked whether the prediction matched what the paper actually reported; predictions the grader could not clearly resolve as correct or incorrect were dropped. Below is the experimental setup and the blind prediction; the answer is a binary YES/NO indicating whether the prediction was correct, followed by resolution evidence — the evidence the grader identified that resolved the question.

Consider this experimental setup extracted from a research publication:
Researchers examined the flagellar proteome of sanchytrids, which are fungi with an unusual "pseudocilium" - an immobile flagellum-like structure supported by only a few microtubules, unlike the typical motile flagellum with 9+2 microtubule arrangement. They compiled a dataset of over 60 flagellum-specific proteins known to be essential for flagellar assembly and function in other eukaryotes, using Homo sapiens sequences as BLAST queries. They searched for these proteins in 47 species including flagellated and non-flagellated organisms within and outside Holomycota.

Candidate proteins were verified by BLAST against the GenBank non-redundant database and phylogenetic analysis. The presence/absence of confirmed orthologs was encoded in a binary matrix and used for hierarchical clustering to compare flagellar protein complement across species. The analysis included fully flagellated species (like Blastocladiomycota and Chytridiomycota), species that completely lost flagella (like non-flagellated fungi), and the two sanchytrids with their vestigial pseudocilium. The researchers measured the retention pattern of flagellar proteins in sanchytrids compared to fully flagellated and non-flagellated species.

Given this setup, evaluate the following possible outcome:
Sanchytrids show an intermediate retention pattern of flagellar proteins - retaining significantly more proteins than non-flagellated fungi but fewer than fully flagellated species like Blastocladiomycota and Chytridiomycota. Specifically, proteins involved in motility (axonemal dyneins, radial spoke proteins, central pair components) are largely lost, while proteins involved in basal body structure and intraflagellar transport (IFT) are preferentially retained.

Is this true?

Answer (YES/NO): NO